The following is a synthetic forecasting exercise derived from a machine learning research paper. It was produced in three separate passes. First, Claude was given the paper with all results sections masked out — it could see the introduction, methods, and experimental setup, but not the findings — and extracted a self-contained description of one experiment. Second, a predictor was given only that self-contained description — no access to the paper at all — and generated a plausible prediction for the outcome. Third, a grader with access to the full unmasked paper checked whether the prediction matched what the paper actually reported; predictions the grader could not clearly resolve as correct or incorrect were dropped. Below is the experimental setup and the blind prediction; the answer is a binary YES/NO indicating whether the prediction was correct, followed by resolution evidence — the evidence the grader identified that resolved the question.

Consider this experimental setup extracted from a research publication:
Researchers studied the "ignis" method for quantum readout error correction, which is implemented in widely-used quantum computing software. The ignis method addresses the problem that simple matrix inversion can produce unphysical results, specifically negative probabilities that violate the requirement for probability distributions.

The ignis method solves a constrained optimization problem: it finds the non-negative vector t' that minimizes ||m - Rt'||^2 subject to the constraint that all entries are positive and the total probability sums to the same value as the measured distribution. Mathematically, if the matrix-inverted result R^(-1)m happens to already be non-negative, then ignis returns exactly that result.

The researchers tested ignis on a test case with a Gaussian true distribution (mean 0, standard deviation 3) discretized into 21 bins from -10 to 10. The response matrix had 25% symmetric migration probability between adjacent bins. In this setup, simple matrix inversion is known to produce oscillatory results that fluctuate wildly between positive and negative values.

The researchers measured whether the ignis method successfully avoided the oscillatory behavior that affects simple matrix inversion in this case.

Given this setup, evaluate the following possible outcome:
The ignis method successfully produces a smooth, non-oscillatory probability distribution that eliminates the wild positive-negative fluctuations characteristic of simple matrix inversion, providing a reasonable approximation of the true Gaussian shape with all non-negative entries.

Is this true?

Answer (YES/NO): NO